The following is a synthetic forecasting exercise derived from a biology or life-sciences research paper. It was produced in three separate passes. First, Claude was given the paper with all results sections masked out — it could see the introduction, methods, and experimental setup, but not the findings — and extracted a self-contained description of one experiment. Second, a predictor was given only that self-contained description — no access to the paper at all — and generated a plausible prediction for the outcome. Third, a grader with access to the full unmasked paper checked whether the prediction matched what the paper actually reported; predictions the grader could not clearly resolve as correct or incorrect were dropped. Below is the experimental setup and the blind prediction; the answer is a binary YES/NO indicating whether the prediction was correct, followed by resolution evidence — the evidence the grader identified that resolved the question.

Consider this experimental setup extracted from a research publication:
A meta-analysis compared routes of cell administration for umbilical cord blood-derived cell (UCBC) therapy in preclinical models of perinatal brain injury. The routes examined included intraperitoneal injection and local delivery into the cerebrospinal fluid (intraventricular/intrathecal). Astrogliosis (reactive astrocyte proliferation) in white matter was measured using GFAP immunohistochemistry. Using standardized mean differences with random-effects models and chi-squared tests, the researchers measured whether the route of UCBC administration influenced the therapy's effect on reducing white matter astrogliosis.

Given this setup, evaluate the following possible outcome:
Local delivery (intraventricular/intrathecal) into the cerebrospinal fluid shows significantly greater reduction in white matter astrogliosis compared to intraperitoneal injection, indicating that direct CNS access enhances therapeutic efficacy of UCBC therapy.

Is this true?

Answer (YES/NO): YES